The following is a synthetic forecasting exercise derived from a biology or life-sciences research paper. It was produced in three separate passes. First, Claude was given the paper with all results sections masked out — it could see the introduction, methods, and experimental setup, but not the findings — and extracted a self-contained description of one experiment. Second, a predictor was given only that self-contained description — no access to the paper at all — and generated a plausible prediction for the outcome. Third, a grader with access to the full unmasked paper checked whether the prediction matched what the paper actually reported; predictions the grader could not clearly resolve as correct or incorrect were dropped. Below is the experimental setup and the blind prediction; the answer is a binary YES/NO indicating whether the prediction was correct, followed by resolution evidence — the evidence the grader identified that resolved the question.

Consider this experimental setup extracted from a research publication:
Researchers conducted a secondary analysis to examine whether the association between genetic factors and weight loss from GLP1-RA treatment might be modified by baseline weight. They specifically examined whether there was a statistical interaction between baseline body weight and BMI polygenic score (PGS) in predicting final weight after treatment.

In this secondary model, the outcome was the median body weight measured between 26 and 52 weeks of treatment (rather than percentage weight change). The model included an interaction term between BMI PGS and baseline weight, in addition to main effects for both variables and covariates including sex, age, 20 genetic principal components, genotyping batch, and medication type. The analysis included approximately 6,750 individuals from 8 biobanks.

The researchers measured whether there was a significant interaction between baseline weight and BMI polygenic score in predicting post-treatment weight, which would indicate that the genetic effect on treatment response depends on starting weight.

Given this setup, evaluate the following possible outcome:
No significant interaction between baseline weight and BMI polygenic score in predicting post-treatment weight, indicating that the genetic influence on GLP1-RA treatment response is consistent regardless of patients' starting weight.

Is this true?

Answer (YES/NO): YES